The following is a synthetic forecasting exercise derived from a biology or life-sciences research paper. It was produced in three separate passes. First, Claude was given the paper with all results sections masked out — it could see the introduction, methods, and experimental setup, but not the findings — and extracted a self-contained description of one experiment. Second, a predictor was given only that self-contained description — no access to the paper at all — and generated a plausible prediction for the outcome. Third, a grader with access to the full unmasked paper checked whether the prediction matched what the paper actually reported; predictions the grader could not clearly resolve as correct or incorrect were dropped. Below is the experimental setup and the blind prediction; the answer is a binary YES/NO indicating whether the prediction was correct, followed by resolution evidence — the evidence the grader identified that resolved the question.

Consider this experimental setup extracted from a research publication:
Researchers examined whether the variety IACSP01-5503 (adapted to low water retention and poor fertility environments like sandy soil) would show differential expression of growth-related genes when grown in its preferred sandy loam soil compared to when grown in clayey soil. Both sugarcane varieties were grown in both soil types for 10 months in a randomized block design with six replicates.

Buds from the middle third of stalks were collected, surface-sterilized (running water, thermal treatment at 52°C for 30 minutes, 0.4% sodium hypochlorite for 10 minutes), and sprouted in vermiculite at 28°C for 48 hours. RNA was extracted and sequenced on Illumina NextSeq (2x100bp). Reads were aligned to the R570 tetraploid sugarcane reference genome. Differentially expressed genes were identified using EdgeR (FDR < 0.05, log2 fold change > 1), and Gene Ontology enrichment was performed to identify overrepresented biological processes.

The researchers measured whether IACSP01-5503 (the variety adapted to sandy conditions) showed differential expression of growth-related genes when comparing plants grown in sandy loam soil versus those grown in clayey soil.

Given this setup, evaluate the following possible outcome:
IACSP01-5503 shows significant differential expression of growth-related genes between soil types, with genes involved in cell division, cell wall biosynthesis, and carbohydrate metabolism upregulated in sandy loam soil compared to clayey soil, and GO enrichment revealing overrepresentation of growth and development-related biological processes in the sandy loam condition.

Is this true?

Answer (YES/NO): YES